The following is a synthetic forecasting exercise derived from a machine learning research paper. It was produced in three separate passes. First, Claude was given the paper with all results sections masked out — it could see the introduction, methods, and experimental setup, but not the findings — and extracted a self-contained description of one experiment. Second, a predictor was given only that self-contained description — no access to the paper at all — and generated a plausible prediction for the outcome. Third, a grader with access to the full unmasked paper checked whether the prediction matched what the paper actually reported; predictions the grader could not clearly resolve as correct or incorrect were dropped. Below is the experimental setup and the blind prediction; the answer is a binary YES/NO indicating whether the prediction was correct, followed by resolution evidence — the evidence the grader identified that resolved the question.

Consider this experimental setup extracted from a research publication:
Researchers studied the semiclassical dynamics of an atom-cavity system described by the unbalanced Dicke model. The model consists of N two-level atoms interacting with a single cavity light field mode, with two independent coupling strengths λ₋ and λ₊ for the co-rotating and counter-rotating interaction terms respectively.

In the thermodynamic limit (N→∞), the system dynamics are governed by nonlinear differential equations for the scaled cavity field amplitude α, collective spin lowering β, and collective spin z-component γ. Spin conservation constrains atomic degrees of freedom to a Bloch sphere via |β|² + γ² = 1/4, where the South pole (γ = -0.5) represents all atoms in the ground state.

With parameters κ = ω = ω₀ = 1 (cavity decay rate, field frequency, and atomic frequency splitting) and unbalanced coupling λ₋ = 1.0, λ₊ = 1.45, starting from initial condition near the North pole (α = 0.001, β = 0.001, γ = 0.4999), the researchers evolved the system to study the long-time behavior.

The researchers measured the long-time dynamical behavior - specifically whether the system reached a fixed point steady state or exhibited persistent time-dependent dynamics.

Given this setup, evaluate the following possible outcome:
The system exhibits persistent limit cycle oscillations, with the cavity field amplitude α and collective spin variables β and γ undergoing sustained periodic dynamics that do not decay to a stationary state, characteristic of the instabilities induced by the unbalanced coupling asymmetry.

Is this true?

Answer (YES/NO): YES